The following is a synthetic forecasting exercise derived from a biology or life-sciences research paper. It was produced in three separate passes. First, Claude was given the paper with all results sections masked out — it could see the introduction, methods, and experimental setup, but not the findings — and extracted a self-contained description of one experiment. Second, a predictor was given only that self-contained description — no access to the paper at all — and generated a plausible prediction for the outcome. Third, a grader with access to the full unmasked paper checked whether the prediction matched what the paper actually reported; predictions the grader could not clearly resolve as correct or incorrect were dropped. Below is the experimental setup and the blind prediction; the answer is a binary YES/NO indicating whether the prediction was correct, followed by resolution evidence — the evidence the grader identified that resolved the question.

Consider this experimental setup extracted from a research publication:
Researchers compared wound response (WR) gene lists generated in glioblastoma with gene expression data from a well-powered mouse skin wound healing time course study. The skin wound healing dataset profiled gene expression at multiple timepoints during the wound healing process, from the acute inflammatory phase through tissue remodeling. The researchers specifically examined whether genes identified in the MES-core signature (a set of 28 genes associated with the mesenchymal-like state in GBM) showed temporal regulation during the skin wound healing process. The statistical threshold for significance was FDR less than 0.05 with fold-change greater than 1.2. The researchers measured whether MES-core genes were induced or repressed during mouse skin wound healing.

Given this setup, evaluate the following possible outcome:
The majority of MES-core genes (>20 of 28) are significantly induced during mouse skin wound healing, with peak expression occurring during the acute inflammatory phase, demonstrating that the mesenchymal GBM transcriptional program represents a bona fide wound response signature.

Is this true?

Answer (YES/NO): YES